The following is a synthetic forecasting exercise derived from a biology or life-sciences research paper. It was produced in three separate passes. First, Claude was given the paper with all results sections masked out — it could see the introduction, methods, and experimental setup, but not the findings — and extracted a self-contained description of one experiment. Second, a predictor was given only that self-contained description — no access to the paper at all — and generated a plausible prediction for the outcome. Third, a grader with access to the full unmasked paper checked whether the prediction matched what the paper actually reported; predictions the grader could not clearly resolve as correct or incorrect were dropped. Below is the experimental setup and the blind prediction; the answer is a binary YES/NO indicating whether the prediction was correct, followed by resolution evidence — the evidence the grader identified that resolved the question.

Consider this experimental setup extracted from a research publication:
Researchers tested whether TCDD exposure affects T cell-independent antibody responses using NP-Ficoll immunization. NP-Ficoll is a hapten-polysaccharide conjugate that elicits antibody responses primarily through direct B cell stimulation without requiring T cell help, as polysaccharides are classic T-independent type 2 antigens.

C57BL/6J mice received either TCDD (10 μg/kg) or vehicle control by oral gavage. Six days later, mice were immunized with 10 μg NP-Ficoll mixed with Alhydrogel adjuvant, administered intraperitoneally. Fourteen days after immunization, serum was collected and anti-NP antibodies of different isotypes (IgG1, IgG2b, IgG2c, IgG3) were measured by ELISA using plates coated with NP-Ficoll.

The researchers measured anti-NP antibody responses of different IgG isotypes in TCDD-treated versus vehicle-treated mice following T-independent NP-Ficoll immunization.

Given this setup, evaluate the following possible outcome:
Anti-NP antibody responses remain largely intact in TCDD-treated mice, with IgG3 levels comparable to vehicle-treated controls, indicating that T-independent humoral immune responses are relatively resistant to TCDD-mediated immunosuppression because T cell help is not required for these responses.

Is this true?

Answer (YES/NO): NO